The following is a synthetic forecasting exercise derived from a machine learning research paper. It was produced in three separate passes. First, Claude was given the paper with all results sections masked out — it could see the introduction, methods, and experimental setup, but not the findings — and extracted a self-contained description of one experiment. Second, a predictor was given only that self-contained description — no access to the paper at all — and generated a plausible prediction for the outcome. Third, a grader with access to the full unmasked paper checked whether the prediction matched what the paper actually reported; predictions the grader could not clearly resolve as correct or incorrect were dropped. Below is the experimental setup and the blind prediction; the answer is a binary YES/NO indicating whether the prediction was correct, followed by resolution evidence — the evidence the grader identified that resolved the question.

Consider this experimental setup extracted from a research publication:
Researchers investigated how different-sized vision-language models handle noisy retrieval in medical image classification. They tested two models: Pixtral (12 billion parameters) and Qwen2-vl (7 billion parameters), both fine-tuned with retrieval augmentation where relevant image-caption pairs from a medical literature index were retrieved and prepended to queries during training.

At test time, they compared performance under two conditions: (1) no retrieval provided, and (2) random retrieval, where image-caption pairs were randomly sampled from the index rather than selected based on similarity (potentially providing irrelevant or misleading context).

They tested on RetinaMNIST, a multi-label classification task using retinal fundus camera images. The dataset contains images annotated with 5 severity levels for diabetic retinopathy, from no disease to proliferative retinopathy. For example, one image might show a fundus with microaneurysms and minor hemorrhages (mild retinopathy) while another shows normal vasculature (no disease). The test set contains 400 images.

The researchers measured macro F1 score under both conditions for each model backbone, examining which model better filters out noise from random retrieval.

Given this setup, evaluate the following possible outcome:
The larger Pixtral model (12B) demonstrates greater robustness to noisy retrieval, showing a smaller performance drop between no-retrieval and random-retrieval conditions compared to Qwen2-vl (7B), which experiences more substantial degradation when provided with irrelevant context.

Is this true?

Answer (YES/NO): NO